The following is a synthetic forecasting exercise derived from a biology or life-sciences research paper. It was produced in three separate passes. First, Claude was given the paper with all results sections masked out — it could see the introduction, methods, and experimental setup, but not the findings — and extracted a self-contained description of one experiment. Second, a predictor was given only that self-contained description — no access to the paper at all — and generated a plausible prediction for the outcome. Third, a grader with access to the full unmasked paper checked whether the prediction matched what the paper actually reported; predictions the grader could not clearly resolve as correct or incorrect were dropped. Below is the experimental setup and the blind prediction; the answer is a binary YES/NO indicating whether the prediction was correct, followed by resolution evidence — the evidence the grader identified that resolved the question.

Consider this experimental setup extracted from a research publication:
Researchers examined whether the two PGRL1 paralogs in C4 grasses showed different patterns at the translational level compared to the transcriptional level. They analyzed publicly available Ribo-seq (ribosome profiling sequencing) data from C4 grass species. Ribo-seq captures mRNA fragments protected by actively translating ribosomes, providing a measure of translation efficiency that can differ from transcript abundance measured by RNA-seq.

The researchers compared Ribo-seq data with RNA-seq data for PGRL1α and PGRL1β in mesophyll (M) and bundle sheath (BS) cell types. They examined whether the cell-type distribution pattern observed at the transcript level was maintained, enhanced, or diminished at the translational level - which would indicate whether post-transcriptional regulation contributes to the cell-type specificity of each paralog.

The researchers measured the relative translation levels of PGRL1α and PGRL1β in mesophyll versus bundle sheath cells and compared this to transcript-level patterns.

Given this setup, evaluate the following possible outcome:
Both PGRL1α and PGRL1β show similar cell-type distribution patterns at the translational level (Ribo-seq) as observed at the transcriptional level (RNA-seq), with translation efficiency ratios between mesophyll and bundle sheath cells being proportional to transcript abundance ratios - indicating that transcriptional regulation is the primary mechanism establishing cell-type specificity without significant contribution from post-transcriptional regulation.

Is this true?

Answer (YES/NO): YES